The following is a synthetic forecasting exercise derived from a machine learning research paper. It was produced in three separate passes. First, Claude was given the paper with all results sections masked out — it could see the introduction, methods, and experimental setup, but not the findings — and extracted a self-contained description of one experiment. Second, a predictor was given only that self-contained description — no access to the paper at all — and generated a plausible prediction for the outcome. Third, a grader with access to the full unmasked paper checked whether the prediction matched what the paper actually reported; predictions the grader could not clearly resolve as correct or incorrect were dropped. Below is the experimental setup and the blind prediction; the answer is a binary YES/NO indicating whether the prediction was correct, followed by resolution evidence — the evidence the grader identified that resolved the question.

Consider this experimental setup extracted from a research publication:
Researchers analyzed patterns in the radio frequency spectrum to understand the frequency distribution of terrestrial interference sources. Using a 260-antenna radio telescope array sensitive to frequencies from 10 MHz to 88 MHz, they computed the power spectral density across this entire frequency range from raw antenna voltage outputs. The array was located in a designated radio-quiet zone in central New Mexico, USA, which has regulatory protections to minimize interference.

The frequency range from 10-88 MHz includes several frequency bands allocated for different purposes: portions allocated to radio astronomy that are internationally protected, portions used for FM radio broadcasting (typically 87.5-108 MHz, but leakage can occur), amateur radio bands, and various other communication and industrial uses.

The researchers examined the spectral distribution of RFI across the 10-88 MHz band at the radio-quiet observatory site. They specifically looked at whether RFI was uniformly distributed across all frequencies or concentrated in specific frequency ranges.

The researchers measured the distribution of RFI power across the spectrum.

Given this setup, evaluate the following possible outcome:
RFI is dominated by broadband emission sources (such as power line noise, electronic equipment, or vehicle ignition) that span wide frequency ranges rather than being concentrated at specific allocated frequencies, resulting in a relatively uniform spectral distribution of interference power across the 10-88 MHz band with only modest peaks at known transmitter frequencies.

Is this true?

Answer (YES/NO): NO